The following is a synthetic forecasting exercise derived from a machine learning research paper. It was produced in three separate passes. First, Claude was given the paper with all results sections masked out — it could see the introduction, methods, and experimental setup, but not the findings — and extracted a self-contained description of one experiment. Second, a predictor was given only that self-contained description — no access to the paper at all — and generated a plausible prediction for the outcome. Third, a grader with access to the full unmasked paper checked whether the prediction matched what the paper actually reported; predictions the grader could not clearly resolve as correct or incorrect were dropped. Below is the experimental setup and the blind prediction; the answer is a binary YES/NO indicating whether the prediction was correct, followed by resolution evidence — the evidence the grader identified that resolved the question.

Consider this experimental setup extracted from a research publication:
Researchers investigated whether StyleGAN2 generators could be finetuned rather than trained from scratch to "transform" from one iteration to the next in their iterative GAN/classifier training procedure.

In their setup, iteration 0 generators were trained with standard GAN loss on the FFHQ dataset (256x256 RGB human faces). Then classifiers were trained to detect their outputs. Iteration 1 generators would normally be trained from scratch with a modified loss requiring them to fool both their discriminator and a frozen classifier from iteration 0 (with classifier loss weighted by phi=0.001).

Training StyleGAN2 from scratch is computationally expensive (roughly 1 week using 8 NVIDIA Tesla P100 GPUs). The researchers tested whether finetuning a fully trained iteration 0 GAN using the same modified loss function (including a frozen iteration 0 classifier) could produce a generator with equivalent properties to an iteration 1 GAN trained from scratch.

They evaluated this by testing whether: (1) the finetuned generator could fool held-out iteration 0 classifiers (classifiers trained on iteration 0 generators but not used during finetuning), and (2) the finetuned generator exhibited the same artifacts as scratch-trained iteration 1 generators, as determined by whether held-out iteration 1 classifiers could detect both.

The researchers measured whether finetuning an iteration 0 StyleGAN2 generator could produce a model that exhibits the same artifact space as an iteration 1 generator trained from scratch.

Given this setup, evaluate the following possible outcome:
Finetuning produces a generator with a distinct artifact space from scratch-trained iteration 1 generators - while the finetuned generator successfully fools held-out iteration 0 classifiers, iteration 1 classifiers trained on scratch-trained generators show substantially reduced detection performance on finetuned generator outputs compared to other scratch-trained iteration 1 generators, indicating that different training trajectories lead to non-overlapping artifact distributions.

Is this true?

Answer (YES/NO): NO